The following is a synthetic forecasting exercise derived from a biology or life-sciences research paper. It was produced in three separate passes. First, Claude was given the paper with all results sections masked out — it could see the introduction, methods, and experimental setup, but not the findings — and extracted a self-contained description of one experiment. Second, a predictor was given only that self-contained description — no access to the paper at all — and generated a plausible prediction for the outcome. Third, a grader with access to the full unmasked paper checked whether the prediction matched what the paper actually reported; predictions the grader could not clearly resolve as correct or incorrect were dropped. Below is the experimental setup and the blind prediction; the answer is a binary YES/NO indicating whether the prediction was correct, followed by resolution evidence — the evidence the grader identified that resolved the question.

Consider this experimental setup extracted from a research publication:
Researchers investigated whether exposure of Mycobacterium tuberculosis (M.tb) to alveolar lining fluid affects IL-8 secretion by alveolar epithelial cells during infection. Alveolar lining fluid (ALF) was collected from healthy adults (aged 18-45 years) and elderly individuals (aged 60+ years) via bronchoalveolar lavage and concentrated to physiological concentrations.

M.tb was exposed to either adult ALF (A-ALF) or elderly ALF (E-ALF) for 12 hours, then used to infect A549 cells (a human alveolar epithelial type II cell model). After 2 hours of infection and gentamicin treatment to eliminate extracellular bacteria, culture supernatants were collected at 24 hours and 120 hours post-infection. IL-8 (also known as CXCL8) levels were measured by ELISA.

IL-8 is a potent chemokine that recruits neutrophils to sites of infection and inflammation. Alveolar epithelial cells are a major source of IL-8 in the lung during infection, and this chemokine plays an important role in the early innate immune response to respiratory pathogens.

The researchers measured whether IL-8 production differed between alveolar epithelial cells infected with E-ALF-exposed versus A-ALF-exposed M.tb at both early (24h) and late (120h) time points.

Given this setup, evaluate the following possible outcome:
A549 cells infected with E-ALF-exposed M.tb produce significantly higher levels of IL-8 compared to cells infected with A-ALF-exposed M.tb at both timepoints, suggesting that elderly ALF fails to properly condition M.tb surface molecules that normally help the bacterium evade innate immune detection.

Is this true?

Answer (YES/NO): NO